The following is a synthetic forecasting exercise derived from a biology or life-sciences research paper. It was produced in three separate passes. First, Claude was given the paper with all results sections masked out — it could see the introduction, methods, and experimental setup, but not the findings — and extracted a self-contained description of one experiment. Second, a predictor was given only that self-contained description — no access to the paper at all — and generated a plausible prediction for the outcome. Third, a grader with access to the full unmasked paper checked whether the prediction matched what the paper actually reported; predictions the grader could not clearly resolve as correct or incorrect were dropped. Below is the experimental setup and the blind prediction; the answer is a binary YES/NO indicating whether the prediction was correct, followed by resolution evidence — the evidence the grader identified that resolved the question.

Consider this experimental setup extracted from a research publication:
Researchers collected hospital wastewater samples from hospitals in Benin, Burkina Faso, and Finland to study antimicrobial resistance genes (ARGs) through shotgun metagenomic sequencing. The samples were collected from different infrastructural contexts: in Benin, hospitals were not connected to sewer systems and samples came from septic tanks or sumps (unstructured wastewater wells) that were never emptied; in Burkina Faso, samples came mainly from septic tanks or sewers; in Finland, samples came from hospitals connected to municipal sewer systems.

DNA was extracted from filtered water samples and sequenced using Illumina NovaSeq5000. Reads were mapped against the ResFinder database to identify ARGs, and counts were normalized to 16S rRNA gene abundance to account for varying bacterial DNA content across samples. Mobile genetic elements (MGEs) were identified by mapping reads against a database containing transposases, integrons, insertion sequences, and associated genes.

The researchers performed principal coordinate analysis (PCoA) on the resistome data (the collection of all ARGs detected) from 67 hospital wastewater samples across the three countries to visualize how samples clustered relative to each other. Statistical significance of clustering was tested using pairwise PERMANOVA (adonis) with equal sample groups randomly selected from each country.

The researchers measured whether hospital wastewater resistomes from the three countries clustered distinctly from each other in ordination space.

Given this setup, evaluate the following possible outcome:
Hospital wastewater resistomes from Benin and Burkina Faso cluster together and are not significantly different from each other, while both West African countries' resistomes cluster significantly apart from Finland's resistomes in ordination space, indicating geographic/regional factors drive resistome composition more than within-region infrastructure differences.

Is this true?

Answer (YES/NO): YES